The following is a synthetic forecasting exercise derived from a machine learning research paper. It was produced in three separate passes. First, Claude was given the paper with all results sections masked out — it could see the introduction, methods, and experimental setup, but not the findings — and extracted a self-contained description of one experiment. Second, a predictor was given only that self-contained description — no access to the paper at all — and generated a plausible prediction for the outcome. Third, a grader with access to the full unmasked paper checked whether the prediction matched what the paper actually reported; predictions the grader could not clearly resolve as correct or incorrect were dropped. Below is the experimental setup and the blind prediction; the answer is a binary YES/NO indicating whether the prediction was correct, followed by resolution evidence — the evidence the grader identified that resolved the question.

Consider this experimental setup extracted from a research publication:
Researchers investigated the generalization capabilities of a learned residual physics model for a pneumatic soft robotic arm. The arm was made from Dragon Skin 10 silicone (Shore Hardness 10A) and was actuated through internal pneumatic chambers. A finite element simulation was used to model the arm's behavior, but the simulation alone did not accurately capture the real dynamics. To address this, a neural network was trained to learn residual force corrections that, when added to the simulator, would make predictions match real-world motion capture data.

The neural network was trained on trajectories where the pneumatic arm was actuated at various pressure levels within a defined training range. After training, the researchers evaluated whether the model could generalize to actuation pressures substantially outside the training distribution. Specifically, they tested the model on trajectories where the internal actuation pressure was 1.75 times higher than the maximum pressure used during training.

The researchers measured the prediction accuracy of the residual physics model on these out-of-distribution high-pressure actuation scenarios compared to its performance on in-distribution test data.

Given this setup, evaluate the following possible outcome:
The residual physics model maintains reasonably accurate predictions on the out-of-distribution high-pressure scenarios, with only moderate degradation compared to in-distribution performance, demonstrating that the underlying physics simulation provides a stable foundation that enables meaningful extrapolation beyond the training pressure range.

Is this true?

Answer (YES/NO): NO